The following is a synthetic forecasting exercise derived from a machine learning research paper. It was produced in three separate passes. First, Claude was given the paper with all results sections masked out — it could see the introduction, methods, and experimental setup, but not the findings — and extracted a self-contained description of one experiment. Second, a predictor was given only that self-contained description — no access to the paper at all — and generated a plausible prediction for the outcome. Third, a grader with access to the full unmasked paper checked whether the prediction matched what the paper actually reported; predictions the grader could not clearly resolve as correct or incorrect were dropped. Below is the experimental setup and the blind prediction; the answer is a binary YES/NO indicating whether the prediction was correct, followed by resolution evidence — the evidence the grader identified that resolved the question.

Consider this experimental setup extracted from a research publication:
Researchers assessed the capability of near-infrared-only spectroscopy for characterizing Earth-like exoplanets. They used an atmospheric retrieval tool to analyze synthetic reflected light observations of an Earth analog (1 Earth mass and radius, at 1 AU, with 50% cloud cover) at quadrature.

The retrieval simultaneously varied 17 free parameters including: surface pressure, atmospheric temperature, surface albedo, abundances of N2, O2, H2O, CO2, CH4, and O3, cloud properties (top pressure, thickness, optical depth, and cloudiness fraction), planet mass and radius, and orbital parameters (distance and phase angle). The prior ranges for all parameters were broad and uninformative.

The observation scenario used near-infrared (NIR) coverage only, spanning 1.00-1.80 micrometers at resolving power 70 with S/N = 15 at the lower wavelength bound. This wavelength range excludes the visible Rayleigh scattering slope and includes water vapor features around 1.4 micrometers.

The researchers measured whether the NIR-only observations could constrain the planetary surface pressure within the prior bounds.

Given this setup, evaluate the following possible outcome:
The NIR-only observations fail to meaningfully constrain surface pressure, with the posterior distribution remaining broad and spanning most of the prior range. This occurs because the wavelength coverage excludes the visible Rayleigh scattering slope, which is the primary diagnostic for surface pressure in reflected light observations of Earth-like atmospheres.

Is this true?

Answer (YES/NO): NO